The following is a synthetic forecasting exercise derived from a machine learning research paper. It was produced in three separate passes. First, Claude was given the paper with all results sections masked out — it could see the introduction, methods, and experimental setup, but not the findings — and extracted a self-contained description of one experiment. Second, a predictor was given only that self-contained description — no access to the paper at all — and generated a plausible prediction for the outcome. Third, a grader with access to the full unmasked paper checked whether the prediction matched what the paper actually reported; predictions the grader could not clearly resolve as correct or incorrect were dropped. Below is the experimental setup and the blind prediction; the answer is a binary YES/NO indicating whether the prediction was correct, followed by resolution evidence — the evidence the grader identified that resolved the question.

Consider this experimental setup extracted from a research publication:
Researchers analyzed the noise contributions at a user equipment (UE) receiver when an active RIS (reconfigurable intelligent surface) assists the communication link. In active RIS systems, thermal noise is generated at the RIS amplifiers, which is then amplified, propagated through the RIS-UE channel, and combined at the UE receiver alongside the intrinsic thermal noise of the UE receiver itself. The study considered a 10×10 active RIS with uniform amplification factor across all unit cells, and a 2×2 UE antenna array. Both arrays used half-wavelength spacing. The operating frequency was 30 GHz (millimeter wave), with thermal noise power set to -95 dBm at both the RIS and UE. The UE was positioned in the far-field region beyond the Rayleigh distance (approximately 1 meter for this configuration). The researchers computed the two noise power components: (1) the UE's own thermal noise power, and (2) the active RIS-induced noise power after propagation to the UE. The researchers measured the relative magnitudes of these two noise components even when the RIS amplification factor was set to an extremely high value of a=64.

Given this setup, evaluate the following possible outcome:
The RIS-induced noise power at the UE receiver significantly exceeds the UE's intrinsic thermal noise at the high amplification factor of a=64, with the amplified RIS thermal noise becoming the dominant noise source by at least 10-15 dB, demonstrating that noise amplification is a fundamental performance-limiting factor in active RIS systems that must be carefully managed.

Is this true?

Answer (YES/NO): NO